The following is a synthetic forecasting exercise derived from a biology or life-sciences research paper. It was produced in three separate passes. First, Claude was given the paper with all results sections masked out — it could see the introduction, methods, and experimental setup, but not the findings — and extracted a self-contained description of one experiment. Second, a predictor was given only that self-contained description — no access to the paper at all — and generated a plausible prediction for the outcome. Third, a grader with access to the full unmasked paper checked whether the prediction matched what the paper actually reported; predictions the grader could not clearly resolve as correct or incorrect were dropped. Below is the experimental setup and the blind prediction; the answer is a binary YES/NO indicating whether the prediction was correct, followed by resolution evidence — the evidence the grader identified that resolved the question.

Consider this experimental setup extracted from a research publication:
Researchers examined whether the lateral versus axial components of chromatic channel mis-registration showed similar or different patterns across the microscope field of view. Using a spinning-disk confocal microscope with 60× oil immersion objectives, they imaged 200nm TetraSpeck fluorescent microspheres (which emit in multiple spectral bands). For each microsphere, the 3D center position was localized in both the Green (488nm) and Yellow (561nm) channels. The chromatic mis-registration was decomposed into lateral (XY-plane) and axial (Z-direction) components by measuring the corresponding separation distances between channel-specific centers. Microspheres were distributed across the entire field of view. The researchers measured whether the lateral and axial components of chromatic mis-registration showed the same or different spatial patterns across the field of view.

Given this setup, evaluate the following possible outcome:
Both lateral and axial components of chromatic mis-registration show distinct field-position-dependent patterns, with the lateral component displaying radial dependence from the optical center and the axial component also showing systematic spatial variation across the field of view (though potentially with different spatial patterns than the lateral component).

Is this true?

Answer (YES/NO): NO